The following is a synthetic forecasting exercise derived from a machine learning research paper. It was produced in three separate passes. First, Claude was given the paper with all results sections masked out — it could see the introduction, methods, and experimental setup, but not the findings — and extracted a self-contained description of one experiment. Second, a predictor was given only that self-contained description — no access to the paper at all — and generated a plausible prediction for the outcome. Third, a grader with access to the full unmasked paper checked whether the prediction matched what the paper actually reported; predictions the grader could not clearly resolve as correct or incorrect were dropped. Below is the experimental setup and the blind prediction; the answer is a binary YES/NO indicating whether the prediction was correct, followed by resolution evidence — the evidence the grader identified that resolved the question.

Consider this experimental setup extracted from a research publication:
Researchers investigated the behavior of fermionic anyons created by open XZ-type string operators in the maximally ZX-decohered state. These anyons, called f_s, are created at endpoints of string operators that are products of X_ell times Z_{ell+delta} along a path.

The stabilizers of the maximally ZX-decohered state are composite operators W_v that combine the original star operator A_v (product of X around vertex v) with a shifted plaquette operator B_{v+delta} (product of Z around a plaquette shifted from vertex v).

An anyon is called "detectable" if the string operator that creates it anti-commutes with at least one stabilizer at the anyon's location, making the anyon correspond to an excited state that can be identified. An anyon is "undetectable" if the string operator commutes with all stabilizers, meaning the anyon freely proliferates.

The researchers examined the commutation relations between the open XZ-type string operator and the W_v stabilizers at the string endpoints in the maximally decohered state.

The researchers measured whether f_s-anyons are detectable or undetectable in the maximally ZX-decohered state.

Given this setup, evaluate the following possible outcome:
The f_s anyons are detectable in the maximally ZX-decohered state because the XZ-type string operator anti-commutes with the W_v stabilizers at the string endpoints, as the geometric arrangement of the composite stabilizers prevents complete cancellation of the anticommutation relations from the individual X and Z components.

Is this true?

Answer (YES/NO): YES